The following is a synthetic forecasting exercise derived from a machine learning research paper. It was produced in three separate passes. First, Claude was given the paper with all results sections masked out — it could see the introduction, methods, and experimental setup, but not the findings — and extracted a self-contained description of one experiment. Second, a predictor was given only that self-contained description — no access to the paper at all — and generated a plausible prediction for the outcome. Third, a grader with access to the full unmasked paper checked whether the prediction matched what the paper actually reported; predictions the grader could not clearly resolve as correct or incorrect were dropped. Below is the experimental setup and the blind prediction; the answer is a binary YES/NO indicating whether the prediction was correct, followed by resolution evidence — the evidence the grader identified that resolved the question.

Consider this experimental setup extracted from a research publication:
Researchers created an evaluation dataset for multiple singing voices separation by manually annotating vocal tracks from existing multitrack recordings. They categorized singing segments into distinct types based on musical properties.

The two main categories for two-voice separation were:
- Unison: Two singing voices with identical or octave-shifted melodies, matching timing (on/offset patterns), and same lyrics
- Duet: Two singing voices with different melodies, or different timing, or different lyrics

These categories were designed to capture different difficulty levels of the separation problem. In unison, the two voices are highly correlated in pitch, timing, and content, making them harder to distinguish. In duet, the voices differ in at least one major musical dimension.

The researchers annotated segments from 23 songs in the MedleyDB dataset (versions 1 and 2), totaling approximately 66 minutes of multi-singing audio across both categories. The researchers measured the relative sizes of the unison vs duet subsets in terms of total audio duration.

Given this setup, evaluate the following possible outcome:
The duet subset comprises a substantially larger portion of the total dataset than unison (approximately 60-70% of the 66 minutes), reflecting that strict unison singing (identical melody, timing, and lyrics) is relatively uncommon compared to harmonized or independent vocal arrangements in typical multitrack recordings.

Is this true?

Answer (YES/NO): NO